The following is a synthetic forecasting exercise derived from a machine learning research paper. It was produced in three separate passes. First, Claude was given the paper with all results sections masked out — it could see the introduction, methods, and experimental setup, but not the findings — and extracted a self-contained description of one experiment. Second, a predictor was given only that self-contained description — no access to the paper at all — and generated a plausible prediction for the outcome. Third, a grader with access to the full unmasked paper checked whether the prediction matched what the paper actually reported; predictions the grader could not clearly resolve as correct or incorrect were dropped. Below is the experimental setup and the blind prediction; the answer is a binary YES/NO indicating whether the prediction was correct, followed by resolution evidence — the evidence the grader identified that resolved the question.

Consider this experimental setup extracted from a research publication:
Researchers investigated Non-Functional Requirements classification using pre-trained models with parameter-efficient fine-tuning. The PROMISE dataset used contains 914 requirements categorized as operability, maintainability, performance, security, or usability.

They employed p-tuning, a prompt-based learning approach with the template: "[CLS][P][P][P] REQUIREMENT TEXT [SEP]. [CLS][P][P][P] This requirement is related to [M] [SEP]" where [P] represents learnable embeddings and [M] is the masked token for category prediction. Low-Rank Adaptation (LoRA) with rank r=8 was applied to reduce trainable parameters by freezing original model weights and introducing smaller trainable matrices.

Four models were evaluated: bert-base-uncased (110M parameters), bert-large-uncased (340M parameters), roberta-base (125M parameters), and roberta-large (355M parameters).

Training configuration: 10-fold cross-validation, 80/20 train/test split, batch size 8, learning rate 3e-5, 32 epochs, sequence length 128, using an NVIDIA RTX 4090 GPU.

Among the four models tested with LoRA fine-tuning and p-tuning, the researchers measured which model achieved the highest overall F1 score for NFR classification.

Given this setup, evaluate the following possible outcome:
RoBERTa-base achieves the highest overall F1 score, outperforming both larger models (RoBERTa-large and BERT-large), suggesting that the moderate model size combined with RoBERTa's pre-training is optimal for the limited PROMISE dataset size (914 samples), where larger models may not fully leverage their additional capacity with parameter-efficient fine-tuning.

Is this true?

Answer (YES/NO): NO